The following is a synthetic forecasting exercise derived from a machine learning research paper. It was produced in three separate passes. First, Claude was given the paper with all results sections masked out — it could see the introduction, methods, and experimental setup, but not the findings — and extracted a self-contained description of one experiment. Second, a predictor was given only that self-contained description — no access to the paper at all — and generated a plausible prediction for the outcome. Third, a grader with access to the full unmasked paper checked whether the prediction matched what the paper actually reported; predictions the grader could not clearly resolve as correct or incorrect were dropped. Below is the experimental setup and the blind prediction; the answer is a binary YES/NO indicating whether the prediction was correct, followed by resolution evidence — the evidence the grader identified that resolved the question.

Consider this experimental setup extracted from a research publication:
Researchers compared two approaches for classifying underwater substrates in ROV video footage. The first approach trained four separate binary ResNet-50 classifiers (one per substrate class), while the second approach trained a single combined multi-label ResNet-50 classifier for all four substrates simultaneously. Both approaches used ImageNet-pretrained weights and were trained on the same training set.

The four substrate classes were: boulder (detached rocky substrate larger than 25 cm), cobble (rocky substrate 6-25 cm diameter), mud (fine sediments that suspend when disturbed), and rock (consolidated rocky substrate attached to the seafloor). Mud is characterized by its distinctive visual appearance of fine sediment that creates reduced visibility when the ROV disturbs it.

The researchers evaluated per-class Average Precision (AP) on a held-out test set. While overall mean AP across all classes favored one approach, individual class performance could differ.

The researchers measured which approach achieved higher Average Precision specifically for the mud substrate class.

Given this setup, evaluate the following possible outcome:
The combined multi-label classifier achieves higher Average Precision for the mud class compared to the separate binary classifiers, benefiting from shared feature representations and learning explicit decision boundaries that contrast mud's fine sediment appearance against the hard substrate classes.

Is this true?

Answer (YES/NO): YES